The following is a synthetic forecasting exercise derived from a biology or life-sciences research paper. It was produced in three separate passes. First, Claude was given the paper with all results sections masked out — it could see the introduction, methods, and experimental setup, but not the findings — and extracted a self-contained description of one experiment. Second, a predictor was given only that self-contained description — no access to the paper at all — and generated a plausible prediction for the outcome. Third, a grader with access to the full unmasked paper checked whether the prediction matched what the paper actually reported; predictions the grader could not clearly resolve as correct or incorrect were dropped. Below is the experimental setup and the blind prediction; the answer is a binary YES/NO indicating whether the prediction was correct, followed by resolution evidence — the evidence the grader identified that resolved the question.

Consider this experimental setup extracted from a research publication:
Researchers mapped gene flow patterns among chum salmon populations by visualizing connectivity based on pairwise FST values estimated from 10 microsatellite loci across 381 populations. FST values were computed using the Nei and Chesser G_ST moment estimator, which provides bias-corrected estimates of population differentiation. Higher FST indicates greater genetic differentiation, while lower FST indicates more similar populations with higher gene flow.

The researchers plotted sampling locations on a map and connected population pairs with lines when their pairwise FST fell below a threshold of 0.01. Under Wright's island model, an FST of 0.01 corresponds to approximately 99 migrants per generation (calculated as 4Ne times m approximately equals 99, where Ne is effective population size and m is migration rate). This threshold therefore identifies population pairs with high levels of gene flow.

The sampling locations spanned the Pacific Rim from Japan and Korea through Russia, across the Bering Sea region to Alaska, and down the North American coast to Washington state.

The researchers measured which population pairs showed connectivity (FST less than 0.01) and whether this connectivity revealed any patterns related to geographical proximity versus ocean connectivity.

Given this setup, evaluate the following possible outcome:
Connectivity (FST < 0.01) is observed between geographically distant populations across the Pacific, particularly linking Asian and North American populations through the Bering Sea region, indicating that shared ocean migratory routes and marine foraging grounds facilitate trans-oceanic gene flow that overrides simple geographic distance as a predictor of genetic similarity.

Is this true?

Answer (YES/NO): YES